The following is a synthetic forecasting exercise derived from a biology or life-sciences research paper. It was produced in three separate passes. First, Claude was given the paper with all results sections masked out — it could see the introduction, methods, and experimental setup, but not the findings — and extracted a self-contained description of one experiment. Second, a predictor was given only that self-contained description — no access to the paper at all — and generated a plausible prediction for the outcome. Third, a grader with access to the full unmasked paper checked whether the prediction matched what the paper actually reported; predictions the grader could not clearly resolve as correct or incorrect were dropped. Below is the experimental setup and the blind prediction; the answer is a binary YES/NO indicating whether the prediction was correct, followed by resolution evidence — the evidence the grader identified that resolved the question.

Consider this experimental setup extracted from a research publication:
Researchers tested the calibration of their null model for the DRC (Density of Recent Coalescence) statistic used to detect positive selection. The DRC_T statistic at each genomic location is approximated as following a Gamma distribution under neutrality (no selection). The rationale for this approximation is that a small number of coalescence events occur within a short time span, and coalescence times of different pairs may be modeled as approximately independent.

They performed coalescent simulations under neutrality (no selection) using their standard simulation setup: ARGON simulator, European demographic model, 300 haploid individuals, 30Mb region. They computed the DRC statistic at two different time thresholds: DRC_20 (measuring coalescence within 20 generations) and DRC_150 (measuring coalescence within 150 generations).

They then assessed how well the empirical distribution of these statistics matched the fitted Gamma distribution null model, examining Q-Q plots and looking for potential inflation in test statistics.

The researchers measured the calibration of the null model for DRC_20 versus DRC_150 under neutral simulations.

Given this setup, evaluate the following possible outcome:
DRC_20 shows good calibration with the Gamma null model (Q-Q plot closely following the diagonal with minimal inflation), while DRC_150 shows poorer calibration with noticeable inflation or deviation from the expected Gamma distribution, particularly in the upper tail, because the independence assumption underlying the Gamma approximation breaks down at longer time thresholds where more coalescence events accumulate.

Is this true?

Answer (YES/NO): YES